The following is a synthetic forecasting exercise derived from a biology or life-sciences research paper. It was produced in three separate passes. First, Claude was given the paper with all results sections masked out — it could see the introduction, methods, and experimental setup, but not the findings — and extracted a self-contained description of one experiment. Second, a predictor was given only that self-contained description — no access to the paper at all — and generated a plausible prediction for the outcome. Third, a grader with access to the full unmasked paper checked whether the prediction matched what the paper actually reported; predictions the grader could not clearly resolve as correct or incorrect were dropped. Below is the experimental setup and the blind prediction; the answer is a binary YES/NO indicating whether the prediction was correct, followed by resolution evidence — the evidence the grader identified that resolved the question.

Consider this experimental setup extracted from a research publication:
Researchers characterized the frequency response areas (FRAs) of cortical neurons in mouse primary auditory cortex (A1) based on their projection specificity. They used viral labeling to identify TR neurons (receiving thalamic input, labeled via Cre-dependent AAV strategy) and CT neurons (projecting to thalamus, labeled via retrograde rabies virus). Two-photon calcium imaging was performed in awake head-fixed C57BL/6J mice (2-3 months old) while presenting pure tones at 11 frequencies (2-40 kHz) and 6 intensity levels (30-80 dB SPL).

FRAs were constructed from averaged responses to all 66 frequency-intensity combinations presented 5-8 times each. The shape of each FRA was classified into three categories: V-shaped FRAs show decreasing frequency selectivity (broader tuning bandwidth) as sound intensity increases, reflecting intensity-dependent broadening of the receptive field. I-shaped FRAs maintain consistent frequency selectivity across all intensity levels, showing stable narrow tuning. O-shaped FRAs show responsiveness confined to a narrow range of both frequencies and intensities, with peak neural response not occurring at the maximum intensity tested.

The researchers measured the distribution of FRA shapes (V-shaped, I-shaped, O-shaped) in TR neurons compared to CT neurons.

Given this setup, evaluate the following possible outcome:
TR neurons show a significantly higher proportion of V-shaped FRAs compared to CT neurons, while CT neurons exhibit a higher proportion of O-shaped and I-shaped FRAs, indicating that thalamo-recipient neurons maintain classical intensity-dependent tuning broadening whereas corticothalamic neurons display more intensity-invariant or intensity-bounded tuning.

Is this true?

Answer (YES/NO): NO